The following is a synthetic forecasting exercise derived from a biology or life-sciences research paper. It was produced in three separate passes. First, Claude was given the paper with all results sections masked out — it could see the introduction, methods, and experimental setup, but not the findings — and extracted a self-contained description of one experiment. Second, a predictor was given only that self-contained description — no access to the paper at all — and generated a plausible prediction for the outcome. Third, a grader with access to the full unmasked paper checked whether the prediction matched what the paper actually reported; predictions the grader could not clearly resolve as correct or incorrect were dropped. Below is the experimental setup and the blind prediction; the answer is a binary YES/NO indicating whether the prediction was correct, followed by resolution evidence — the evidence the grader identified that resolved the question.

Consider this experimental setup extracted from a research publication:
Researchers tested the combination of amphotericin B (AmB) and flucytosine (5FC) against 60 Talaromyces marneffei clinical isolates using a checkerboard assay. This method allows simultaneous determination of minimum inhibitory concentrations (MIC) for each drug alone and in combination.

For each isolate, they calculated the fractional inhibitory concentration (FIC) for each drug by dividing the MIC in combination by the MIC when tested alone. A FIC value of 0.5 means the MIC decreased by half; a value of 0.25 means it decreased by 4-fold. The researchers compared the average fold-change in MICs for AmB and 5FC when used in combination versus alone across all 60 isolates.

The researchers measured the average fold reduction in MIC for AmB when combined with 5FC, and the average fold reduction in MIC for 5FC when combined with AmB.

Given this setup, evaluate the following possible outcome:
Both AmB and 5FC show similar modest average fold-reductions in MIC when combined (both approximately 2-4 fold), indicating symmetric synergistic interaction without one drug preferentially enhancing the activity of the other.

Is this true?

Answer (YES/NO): YES